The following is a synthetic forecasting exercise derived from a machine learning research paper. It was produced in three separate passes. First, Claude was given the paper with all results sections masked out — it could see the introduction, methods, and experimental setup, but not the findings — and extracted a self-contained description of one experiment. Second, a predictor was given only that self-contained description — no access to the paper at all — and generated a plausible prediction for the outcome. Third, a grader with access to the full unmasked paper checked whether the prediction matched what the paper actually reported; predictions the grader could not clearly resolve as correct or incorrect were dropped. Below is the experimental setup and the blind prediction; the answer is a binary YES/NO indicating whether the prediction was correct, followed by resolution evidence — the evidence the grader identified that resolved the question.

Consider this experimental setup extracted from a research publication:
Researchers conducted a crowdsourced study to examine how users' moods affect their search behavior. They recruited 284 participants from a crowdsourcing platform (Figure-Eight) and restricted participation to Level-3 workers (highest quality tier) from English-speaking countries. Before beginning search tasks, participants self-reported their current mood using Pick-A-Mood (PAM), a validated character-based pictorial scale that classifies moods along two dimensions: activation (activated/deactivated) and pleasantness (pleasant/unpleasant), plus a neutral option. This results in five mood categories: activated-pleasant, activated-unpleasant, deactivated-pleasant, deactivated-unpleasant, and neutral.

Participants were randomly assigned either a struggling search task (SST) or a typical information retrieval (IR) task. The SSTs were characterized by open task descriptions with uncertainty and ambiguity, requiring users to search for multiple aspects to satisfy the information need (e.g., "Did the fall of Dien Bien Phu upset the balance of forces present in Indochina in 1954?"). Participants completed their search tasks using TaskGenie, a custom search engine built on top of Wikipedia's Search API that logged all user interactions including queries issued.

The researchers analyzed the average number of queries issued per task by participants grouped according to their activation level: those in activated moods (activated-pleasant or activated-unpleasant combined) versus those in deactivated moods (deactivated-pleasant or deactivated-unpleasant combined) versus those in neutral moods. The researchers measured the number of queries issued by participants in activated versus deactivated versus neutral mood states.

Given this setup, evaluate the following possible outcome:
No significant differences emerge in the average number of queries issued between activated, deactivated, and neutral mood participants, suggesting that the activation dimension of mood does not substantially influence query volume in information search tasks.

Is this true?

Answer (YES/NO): NO